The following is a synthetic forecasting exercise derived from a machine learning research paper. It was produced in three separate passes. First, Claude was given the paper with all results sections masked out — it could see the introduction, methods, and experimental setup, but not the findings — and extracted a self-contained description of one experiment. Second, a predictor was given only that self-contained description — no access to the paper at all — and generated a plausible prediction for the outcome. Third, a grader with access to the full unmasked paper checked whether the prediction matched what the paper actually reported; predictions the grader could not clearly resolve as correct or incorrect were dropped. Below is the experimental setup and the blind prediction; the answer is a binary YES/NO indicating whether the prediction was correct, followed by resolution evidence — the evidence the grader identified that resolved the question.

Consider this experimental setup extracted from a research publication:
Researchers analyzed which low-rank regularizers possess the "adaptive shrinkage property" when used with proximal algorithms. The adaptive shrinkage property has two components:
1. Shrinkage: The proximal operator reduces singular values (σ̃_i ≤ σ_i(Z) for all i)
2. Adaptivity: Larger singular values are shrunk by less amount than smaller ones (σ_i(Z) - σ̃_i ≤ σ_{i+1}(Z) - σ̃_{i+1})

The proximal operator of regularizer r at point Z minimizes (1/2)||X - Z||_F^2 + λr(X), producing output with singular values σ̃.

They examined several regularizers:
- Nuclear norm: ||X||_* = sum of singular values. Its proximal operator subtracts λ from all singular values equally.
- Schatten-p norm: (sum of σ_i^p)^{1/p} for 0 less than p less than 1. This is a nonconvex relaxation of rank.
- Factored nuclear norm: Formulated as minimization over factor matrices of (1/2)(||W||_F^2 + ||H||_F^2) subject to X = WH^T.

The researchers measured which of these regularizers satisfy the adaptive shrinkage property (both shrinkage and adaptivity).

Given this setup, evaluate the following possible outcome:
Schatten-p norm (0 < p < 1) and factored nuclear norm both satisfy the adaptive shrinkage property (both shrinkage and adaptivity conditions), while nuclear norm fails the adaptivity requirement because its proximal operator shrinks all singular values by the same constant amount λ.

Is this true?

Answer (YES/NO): NO